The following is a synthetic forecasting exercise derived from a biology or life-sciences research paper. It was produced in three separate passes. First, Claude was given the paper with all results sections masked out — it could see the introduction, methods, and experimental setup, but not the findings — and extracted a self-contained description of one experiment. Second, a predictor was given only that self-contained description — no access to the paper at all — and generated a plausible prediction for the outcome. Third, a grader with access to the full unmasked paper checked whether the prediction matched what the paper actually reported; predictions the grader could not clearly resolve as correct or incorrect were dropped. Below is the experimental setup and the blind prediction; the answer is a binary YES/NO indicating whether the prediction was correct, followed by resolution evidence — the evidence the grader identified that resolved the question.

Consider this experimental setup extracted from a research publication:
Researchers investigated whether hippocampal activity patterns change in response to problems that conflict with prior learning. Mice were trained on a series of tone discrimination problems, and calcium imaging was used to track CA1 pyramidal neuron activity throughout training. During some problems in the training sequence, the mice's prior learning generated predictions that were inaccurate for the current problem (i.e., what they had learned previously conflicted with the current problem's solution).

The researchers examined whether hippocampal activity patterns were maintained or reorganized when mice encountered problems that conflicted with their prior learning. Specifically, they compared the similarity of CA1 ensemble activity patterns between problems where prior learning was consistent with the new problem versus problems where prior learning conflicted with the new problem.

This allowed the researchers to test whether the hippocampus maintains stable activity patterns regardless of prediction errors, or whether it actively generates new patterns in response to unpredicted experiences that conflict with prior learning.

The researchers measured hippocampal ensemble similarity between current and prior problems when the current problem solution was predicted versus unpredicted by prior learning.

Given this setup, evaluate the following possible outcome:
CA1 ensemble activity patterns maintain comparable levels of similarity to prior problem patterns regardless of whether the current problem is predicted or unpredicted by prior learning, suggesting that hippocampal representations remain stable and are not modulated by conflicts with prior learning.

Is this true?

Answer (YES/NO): NO